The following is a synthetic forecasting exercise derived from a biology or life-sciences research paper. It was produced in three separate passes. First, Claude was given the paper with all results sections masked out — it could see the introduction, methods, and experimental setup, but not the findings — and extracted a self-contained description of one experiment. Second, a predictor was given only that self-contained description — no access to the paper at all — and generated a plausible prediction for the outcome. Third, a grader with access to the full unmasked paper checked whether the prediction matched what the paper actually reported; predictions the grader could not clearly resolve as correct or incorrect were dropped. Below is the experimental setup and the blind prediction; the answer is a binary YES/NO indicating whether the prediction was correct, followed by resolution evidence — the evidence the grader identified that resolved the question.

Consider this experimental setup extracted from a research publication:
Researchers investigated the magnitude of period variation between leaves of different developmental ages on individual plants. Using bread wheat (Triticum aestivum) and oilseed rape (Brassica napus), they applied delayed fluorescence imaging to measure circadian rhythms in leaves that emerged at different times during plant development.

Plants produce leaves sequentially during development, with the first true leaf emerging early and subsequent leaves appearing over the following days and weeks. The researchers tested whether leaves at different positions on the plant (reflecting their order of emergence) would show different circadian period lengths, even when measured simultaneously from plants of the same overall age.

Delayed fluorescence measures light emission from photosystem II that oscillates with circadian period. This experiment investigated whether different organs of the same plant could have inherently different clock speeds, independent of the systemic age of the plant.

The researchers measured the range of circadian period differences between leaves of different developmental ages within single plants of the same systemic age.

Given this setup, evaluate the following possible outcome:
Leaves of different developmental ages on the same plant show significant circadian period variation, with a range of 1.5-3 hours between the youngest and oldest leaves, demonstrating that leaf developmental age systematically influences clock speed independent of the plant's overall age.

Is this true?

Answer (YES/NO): NO